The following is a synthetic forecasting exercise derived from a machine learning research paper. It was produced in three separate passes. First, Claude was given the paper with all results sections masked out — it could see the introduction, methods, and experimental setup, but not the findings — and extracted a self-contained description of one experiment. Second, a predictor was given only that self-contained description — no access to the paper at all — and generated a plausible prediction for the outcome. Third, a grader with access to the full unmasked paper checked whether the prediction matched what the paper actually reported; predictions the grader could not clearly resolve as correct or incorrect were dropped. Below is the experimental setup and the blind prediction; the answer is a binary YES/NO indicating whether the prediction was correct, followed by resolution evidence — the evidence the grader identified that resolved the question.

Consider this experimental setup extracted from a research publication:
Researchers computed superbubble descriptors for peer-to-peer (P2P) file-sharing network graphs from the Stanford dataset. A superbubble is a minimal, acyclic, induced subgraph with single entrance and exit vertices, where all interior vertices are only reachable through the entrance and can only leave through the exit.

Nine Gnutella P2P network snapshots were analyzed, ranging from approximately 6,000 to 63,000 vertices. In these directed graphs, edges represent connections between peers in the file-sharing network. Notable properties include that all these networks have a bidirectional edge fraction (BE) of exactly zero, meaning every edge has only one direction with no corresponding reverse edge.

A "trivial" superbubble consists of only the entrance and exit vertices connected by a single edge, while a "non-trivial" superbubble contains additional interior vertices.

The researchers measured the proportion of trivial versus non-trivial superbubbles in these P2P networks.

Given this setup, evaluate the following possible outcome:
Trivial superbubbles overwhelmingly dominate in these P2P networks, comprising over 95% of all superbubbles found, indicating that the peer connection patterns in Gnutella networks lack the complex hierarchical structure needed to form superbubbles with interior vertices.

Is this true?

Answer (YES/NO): YES